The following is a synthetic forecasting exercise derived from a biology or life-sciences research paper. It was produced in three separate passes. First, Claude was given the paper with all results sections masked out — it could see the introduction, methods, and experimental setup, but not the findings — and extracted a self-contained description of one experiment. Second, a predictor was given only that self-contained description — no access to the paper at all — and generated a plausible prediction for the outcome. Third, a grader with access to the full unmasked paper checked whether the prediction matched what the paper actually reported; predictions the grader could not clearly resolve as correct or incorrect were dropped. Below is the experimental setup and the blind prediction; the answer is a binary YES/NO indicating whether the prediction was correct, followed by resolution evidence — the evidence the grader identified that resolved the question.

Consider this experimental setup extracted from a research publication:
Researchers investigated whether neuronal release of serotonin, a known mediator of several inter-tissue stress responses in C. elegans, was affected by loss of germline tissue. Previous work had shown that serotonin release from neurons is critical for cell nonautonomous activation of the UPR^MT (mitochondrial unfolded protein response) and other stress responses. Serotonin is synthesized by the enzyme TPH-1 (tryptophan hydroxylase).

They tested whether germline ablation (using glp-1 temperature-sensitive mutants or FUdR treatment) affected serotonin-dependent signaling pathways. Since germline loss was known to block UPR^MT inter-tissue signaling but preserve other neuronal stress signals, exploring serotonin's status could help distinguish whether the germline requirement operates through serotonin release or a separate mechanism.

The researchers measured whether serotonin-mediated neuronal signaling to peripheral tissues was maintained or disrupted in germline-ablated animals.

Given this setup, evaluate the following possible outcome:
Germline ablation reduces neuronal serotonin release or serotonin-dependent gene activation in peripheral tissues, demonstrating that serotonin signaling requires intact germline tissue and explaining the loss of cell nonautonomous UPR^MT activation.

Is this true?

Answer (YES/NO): NO